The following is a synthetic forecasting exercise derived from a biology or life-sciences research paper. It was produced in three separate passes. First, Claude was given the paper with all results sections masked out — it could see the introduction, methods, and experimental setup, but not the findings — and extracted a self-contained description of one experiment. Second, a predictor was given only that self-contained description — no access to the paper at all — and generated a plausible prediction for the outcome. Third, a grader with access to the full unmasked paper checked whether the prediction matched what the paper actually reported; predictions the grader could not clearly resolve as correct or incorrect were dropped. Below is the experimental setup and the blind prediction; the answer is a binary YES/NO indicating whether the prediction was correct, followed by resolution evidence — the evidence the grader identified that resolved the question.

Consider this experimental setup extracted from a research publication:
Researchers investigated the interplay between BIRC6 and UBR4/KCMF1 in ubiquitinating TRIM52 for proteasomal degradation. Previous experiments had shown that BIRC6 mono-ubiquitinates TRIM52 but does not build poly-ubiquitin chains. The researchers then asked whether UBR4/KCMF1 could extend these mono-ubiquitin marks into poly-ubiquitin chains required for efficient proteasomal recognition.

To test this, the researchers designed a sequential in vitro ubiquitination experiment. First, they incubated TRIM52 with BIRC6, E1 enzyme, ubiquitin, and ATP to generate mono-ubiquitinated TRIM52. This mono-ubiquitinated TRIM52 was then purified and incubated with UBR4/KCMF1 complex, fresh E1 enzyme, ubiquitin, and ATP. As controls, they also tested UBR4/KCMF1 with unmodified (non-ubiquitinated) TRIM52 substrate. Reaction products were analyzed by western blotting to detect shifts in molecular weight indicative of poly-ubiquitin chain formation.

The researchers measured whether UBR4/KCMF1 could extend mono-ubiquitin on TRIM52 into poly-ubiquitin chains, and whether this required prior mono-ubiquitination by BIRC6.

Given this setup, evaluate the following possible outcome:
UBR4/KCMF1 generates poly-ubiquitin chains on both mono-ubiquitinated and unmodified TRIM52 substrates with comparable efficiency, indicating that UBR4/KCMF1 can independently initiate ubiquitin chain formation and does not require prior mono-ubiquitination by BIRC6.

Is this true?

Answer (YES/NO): NO